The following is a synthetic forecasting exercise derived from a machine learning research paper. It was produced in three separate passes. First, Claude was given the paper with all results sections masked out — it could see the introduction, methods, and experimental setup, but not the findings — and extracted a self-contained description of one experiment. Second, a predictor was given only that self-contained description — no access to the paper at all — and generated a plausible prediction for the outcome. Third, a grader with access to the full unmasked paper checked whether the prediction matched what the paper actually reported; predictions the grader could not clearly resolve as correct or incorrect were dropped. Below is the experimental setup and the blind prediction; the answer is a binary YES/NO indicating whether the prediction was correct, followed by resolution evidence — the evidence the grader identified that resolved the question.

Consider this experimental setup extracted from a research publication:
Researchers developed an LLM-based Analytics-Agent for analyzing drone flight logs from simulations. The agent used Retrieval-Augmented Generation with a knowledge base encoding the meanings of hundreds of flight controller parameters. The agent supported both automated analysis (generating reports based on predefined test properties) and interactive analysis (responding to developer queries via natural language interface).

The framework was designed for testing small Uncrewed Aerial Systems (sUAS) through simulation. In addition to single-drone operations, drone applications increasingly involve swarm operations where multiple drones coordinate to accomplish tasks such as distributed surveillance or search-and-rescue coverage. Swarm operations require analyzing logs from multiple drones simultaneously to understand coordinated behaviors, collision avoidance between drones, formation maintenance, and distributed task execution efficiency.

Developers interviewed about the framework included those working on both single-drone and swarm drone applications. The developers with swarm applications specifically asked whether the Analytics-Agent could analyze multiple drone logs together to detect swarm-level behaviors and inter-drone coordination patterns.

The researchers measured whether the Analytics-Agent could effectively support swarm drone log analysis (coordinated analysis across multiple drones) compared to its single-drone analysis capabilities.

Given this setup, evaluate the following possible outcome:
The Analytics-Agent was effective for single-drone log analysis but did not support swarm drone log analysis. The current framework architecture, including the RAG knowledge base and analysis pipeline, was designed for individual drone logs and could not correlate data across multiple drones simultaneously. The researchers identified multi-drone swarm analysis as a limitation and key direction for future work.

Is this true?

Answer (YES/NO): YES